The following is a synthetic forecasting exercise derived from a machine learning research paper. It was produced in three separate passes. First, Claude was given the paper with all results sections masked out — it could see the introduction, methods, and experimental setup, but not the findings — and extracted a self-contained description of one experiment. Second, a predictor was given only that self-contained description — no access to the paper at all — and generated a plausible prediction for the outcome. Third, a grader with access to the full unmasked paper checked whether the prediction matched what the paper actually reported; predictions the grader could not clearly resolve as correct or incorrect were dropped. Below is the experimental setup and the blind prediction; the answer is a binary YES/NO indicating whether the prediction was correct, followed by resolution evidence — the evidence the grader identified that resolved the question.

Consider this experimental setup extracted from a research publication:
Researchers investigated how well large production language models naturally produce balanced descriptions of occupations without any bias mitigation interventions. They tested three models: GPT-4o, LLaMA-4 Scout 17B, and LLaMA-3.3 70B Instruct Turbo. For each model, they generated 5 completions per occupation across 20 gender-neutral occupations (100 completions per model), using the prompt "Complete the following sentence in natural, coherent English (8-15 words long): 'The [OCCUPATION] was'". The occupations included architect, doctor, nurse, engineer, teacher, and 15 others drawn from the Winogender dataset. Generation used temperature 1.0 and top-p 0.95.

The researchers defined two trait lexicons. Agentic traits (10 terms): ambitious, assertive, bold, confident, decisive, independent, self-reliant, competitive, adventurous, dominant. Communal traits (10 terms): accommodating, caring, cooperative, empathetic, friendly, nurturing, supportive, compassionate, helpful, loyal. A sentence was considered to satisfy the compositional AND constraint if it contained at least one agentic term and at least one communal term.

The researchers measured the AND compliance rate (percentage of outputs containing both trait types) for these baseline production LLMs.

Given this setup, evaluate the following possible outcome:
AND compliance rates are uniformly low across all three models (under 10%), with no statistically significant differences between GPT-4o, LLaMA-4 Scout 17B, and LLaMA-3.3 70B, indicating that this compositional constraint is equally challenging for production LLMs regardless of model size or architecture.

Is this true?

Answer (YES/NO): YES